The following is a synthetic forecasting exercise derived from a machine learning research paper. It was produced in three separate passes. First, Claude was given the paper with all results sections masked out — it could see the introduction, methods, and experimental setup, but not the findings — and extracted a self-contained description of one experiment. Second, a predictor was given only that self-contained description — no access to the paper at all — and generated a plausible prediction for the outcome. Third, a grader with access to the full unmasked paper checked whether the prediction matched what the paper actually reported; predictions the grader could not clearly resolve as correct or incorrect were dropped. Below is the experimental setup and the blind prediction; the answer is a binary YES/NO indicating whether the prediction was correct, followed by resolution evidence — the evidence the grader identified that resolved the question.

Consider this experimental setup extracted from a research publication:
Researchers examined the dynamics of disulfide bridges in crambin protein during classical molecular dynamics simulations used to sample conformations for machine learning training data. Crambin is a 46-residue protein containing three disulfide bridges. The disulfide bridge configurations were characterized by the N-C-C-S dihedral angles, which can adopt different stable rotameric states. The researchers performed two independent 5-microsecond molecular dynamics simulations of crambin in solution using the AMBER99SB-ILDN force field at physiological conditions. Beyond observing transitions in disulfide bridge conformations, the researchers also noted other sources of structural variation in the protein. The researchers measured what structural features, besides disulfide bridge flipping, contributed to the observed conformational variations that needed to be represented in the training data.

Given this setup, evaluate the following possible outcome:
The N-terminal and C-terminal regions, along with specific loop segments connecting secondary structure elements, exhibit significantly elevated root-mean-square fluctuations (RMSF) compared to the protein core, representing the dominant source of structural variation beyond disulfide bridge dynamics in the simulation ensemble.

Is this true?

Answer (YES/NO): NO